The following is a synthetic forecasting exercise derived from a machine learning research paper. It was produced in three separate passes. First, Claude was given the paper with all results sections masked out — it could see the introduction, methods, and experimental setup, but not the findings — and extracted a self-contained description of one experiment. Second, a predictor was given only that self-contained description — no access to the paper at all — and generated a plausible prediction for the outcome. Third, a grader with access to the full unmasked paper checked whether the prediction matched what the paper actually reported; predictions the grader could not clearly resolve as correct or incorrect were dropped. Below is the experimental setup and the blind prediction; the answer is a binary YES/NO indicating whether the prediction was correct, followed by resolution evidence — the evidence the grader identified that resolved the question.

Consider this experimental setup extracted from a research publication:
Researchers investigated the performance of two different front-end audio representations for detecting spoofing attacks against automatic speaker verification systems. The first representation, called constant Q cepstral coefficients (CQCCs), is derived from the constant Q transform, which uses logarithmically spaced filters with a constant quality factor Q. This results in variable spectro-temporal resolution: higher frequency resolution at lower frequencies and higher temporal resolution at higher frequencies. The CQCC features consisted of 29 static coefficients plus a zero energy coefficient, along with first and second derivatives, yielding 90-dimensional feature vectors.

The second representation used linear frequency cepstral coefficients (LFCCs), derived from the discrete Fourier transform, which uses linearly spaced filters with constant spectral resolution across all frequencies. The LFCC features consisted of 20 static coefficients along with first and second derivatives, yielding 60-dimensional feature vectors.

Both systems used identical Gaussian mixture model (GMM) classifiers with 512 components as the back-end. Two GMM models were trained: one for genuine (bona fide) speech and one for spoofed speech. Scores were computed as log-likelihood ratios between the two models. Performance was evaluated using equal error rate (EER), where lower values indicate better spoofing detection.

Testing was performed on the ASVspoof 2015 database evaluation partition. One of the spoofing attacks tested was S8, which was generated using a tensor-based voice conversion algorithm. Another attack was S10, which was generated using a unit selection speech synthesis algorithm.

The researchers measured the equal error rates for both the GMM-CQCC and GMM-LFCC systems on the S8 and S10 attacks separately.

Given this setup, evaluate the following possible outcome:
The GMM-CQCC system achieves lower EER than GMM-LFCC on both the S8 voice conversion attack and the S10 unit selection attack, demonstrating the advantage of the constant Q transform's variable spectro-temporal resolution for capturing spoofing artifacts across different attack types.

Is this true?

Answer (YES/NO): NO